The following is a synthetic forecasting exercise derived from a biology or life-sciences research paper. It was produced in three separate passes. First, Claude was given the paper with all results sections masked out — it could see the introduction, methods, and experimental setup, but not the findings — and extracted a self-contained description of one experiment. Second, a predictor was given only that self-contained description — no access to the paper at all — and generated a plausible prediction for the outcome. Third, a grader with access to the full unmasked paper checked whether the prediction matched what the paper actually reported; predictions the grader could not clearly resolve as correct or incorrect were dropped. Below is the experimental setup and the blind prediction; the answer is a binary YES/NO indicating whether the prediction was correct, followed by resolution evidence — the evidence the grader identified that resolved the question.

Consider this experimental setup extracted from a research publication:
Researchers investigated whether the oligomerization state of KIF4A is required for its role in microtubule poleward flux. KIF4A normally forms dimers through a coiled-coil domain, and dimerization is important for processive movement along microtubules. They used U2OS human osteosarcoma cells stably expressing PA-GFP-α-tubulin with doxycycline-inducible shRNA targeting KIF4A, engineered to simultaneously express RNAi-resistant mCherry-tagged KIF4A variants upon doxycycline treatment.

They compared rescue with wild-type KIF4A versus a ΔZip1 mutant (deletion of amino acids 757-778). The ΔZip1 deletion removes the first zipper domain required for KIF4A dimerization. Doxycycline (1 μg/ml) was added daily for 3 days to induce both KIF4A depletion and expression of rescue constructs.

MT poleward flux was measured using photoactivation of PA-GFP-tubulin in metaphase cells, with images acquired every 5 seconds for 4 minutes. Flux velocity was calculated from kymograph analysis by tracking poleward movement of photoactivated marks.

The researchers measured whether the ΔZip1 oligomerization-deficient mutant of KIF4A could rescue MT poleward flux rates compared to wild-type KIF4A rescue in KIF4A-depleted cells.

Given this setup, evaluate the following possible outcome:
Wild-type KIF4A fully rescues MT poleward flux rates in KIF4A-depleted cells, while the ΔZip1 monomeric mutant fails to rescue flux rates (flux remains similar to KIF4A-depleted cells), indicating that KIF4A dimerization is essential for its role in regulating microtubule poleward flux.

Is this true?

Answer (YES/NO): NO